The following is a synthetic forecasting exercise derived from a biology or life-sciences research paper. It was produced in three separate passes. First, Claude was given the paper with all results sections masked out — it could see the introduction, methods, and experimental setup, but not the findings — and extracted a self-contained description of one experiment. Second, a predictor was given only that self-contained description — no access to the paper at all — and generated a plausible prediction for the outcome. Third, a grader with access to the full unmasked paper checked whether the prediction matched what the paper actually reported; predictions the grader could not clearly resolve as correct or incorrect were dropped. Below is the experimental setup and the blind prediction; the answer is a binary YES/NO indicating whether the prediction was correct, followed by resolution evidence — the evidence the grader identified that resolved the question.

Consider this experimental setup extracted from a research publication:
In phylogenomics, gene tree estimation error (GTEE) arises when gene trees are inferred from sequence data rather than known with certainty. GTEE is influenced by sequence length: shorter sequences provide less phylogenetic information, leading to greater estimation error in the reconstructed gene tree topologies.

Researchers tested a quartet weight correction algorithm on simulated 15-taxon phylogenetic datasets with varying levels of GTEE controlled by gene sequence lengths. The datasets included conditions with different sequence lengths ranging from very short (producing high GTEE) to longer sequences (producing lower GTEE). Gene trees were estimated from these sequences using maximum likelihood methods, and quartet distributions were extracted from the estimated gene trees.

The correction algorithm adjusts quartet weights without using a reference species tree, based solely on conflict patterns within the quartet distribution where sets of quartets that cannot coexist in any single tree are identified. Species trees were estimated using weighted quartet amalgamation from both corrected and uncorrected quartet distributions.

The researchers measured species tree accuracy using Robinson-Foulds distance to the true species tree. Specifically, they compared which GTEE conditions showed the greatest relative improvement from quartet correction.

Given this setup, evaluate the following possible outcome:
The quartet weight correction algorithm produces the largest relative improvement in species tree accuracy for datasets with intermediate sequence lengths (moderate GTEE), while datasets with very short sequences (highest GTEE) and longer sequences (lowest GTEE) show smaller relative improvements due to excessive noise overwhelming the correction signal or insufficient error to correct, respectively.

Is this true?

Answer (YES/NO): NO